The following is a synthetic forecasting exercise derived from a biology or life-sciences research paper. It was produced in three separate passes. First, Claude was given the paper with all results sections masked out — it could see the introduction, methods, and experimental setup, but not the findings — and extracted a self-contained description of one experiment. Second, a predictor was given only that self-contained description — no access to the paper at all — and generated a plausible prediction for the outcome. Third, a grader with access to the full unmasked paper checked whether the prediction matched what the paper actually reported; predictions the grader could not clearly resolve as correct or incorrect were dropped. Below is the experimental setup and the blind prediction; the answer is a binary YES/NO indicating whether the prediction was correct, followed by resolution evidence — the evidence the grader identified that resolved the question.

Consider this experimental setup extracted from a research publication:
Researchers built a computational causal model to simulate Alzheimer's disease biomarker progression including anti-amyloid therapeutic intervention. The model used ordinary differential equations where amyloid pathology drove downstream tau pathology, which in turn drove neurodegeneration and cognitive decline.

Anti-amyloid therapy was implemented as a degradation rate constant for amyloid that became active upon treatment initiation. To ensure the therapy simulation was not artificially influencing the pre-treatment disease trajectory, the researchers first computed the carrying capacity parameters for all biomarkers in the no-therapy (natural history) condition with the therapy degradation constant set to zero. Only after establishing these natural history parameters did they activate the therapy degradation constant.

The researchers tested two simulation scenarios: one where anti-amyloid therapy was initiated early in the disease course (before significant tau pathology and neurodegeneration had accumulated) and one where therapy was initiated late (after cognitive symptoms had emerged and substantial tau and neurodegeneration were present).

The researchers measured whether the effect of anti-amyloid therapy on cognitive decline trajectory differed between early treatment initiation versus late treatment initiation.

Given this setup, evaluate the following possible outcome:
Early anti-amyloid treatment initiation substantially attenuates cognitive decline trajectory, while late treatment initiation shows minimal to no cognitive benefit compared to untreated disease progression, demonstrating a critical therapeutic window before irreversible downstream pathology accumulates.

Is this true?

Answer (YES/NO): YES